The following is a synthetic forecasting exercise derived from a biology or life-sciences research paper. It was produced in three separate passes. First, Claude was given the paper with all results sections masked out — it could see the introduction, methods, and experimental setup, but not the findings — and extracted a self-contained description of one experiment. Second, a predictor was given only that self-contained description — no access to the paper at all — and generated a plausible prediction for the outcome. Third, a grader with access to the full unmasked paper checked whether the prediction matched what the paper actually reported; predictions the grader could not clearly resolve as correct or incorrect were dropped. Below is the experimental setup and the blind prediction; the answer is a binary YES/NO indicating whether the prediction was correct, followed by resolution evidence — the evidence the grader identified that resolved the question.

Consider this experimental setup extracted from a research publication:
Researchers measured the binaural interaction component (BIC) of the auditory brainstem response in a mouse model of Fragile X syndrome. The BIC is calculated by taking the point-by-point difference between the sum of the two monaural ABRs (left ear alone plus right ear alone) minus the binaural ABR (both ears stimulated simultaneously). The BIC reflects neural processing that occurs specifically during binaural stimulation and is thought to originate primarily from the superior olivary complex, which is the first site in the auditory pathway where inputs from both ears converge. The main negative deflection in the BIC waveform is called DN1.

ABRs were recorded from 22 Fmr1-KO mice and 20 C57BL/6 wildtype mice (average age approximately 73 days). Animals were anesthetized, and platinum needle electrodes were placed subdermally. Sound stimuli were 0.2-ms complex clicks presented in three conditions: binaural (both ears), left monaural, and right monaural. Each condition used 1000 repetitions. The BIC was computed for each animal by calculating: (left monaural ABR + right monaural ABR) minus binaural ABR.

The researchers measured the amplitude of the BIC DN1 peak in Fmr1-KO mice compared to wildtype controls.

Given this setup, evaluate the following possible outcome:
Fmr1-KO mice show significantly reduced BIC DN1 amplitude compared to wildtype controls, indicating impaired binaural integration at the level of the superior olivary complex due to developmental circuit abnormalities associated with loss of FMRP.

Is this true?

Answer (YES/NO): YES